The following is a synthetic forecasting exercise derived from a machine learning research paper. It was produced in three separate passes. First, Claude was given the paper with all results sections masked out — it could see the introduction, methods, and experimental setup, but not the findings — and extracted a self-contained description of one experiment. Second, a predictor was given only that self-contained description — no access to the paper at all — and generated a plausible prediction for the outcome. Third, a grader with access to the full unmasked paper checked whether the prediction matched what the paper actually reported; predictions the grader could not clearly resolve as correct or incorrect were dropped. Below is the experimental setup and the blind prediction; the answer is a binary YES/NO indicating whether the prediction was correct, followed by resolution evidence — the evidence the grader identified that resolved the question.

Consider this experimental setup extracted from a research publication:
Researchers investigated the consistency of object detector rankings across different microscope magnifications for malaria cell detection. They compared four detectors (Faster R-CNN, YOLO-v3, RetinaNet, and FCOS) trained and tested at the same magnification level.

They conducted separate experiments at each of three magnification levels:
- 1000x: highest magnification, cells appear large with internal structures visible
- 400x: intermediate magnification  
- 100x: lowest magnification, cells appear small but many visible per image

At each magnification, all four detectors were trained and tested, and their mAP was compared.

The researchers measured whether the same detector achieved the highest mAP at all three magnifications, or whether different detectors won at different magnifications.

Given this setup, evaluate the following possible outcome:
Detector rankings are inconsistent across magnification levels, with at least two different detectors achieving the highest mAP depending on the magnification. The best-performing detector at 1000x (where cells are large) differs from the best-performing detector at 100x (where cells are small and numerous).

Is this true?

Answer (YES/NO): NO